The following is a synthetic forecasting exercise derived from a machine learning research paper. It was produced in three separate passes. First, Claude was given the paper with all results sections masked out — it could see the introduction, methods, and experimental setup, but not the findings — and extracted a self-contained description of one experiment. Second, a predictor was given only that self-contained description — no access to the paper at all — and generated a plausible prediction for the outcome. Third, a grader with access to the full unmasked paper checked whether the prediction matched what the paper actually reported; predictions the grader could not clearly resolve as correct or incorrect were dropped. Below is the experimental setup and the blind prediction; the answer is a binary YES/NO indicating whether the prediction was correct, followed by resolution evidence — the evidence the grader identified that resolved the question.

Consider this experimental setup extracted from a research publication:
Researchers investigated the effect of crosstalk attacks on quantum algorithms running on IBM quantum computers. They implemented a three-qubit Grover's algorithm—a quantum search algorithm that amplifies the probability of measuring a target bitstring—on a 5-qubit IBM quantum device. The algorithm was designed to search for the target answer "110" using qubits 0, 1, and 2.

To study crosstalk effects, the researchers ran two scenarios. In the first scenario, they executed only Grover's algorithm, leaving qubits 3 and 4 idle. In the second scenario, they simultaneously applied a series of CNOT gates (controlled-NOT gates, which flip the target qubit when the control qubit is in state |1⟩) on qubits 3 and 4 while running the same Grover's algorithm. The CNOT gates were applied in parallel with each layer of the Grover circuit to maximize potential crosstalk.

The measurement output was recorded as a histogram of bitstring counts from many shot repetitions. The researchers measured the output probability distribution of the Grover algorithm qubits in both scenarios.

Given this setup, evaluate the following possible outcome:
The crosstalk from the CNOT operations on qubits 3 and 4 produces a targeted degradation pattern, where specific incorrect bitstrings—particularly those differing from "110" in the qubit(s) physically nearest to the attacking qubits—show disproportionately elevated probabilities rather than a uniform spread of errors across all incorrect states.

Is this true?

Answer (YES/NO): NO